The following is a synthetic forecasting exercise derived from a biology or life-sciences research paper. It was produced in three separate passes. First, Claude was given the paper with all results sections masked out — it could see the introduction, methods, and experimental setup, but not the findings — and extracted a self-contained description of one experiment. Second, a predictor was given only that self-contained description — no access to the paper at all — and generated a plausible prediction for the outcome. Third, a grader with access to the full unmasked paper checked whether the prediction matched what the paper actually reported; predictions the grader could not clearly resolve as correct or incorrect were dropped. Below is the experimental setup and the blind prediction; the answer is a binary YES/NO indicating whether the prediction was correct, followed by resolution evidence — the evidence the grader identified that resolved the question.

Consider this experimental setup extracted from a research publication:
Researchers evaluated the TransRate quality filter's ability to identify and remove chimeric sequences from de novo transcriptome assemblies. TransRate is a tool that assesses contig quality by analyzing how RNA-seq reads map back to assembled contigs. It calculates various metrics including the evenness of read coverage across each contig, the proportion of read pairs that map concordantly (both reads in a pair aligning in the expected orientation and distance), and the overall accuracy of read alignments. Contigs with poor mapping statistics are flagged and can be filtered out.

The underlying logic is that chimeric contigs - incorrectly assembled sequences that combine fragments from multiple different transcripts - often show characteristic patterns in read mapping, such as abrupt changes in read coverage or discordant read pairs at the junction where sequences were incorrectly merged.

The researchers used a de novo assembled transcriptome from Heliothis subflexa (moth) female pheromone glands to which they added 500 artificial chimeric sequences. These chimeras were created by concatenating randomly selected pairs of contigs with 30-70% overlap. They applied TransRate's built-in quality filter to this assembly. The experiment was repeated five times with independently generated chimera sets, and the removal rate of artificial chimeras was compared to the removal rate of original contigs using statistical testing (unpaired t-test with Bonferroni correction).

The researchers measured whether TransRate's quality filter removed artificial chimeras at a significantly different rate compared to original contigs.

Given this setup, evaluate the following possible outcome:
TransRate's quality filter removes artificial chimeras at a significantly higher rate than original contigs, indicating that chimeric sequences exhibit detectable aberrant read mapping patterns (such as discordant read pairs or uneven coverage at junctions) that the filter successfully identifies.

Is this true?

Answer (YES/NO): YES